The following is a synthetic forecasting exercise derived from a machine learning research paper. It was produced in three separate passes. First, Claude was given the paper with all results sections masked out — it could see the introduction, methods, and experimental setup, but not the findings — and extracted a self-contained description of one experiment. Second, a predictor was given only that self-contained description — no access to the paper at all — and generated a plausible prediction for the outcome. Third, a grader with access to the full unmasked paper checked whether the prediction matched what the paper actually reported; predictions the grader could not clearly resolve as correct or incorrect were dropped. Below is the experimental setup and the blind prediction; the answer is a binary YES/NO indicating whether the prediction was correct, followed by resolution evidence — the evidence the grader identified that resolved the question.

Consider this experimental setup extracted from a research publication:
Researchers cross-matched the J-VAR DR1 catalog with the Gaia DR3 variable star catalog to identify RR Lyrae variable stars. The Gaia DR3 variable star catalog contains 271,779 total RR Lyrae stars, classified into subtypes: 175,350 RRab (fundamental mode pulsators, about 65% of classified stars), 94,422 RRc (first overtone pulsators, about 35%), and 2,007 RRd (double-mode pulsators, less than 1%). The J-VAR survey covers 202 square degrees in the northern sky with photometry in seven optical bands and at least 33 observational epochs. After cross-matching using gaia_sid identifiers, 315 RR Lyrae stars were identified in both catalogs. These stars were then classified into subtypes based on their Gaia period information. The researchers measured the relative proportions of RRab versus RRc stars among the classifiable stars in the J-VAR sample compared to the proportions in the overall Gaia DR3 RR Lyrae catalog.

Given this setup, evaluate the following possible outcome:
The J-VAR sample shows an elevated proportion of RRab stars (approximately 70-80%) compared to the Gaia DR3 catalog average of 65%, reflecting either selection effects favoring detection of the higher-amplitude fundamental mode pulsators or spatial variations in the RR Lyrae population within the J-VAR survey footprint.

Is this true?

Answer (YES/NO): YES